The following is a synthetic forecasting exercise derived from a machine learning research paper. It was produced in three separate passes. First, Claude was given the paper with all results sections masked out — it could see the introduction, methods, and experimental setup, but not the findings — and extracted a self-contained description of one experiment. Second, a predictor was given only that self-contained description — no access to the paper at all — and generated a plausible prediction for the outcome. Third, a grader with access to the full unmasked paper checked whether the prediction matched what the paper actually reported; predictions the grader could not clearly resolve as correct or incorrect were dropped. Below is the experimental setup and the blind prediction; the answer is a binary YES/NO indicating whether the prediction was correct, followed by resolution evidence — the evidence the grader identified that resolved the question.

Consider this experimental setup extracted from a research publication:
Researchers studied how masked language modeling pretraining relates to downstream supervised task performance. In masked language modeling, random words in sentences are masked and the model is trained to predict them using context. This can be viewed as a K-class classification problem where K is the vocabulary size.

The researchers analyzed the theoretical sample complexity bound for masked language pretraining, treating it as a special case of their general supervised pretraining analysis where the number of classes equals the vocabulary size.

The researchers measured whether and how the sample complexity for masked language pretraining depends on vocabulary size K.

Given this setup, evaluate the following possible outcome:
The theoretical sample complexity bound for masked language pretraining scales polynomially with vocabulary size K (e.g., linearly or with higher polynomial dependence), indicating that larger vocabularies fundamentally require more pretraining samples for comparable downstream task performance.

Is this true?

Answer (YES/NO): NO